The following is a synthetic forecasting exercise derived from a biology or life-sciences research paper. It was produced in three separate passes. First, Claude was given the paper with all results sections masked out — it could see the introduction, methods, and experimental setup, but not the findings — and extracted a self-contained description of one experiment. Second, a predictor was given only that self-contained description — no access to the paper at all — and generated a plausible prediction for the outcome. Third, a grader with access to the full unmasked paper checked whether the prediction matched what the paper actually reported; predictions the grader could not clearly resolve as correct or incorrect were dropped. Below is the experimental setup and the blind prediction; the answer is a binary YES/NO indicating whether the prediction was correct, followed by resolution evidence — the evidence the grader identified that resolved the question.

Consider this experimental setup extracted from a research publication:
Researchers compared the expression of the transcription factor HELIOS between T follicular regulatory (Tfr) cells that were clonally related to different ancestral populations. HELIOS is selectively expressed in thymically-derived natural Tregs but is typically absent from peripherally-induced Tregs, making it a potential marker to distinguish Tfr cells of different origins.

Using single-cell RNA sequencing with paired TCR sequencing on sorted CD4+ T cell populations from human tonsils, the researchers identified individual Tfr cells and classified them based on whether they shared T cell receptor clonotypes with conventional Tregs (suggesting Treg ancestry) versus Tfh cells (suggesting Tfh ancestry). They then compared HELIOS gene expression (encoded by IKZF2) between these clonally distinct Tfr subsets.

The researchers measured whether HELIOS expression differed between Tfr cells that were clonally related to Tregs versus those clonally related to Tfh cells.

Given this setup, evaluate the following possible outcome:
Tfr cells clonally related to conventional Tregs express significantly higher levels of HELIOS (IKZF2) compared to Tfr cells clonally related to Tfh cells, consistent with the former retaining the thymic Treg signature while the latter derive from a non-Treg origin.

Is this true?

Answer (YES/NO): YES